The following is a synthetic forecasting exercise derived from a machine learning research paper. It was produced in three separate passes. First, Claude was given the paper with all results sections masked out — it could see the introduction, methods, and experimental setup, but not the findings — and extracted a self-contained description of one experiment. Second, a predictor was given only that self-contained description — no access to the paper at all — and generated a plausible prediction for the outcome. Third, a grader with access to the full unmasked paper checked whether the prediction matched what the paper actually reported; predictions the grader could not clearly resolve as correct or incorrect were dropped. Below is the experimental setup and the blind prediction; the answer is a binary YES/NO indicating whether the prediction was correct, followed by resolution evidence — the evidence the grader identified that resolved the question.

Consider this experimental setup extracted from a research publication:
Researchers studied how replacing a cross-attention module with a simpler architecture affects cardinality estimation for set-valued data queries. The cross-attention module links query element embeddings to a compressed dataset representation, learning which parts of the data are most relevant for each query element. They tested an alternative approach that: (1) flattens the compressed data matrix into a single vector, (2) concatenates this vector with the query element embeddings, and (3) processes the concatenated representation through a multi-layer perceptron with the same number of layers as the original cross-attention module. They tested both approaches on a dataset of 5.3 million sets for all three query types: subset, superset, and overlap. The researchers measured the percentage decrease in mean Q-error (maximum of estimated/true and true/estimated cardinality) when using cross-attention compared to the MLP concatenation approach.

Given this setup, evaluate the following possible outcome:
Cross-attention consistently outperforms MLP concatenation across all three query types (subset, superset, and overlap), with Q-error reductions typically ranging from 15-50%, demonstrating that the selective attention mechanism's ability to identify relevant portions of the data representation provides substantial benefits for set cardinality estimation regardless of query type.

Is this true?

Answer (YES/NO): NO